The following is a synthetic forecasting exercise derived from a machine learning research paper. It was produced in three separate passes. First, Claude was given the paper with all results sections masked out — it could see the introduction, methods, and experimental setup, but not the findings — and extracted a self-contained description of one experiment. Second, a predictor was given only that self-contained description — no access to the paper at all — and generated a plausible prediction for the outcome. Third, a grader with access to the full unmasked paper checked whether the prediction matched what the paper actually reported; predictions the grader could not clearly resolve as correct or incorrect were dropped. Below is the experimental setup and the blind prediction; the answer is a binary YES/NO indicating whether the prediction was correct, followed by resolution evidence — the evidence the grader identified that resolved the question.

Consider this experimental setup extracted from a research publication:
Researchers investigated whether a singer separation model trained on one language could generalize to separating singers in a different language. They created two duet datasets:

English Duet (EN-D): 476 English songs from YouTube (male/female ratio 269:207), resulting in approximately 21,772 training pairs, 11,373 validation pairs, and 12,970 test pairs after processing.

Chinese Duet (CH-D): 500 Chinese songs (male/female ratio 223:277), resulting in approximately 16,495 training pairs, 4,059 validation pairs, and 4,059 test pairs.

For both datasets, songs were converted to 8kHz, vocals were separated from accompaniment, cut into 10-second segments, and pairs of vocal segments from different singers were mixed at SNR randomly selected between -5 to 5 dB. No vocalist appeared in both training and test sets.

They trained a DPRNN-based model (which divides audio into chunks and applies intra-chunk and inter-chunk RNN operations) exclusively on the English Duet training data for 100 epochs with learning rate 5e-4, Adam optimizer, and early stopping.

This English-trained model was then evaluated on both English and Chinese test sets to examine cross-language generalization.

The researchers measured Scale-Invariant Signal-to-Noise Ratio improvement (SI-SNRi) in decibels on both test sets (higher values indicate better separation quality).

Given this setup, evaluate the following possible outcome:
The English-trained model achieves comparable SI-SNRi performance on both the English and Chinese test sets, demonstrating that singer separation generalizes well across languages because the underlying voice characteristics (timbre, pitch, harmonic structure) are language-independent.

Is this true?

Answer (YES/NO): NO